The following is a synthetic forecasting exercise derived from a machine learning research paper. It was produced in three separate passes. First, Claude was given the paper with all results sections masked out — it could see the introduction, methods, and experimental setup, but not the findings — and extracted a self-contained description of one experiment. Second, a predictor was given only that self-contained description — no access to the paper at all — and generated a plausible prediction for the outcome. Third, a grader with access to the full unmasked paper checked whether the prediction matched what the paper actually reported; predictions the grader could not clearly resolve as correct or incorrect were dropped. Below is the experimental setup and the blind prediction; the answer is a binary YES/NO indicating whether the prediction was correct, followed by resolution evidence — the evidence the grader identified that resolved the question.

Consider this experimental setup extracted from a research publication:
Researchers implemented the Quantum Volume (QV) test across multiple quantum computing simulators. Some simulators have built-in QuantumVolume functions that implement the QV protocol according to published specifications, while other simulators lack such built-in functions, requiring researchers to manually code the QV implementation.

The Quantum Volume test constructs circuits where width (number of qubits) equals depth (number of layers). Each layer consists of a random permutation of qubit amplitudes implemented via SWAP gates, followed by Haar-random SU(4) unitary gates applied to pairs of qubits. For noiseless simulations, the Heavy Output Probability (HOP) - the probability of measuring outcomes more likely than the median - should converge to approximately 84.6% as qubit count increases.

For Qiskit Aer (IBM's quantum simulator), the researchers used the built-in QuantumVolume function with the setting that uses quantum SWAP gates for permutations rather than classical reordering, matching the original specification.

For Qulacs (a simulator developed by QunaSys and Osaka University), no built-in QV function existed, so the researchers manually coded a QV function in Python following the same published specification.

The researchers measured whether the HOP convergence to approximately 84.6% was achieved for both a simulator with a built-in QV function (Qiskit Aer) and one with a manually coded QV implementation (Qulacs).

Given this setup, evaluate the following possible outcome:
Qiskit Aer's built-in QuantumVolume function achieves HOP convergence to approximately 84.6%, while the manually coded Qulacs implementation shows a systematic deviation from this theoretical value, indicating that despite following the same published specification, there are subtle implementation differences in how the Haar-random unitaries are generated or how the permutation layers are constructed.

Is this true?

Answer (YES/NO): NO